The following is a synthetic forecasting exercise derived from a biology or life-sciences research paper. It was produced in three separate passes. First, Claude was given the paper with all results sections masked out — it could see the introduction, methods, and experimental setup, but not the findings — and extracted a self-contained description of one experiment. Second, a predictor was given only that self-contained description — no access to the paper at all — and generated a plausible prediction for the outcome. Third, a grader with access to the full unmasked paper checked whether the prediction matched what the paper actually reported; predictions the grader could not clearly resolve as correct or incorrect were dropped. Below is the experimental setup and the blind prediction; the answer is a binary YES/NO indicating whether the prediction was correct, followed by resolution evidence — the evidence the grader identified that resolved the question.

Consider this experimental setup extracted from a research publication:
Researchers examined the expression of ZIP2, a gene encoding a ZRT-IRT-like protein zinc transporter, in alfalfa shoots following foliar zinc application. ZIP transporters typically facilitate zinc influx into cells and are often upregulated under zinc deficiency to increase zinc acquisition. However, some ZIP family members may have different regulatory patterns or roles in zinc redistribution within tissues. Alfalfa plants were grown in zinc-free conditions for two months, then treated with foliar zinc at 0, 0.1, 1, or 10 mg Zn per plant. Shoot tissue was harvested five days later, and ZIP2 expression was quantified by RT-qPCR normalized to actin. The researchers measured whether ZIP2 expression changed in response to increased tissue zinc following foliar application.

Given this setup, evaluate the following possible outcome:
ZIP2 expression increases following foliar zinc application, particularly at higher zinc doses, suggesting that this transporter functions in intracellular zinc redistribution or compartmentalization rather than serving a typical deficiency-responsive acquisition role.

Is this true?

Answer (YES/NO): YES